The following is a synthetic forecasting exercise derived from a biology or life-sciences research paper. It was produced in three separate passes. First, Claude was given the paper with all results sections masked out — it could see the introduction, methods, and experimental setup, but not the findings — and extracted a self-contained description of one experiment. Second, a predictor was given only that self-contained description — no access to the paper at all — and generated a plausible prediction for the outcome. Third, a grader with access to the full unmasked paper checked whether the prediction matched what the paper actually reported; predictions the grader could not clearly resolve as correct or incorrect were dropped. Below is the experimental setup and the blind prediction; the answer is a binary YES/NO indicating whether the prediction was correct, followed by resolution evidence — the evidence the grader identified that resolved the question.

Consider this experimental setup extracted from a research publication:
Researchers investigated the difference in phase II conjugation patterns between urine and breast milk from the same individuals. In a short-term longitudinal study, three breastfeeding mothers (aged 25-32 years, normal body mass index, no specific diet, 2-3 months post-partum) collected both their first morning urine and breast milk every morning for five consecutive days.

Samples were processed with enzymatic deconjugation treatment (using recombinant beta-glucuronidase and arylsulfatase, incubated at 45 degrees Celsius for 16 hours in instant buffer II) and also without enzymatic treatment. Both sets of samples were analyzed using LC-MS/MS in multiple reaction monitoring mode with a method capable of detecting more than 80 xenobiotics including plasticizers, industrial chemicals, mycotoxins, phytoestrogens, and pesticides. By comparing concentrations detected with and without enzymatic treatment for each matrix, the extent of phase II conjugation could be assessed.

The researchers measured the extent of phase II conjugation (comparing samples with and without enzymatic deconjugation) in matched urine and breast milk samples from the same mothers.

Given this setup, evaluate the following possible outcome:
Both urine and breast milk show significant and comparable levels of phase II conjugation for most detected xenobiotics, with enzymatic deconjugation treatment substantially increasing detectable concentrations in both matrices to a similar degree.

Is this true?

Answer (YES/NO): NO